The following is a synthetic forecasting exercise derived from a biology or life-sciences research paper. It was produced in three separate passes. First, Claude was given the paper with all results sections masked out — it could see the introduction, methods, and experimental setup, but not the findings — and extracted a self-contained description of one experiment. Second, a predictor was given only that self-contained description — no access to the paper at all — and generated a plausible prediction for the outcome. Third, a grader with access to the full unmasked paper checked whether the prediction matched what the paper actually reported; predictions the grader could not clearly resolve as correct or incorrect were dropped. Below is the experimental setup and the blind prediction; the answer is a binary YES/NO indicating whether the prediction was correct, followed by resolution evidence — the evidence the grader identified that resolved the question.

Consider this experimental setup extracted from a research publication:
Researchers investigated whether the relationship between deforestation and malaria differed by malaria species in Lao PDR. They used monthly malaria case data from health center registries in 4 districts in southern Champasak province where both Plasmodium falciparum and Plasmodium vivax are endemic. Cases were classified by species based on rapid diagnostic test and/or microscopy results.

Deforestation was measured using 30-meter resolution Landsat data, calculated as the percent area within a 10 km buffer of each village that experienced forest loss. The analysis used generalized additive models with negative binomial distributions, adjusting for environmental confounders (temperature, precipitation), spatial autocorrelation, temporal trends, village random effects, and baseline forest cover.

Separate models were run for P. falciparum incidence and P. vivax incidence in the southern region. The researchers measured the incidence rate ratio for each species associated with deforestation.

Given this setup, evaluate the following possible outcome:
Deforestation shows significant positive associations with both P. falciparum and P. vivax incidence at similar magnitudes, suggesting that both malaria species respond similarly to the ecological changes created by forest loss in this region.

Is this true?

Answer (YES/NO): NO